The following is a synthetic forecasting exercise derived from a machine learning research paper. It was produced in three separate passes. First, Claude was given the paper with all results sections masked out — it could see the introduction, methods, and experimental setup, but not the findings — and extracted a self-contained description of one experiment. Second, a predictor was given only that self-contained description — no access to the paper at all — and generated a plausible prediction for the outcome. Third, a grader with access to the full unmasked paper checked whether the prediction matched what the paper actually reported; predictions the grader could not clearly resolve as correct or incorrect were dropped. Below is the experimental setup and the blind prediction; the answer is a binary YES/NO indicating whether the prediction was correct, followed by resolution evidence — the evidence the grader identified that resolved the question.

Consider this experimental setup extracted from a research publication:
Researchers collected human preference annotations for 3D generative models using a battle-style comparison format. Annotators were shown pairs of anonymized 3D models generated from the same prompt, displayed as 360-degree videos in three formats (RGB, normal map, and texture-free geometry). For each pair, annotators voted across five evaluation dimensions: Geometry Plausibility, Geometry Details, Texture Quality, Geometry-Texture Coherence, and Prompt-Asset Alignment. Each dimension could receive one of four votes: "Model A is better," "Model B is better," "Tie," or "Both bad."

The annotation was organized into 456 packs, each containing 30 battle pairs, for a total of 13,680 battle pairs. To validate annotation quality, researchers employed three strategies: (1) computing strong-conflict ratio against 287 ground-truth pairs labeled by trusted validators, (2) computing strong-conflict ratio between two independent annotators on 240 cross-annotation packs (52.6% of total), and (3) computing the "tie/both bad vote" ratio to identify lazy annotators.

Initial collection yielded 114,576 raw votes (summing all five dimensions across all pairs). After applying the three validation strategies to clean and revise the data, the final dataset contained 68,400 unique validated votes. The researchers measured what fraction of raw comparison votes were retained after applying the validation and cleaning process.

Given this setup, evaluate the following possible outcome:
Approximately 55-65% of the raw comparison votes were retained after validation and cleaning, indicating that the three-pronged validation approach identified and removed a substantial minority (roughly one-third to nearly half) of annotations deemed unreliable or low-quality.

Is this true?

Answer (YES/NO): YES